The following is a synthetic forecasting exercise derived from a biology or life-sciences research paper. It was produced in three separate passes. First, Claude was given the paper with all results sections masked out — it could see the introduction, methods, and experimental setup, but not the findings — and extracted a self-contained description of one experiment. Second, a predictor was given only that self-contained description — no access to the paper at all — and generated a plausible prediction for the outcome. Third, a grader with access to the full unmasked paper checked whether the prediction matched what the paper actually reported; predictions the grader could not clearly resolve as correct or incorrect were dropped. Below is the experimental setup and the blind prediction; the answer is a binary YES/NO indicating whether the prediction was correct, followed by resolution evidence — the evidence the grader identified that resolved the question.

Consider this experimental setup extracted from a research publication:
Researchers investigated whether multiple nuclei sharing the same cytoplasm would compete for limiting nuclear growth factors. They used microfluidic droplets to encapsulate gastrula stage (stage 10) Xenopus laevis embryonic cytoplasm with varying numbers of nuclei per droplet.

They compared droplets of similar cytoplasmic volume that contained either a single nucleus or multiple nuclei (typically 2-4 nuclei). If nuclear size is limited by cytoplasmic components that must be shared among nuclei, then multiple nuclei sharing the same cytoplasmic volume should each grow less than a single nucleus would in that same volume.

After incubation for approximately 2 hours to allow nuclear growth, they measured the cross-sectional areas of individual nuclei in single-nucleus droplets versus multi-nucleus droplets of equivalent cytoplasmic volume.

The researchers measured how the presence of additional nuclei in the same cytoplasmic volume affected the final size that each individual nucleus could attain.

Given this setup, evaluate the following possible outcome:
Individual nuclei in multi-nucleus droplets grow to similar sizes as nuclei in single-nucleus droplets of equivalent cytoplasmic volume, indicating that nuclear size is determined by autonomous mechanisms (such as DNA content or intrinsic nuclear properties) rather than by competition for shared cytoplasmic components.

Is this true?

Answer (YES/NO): NO